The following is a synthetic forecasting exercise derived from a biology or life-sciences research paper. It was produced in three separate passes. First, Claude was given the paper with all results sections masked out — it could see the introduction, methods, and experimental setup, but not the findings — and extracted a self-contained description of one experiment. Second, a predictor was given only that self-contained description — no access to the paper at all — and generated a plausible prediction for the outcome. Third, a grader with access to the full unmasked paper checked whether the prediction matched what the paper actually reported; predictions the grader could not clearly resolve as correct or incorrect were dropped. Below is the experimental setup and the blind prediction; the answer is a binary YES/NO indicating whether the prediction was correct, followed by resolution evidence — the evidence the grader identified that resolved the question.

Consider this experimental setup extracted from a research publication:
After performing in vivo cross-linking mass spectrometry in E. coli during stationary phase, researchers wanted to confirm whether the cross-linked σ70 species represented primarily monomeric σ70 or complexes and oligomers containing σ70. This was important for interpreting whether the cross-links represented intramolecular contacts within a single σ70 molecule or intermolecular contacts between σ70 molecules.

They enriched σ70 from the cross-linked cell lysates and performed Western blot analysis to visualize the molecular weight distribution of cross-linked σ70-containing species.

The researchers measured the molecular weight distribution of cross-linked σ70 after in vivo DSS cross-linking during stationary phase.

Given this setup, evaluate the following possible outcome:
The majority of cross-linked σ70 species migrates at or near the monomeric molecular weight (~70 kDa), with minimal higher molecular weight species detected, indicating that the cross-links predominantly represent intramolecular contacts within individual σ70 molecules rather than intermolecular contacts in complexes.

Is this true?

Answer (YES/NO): YES